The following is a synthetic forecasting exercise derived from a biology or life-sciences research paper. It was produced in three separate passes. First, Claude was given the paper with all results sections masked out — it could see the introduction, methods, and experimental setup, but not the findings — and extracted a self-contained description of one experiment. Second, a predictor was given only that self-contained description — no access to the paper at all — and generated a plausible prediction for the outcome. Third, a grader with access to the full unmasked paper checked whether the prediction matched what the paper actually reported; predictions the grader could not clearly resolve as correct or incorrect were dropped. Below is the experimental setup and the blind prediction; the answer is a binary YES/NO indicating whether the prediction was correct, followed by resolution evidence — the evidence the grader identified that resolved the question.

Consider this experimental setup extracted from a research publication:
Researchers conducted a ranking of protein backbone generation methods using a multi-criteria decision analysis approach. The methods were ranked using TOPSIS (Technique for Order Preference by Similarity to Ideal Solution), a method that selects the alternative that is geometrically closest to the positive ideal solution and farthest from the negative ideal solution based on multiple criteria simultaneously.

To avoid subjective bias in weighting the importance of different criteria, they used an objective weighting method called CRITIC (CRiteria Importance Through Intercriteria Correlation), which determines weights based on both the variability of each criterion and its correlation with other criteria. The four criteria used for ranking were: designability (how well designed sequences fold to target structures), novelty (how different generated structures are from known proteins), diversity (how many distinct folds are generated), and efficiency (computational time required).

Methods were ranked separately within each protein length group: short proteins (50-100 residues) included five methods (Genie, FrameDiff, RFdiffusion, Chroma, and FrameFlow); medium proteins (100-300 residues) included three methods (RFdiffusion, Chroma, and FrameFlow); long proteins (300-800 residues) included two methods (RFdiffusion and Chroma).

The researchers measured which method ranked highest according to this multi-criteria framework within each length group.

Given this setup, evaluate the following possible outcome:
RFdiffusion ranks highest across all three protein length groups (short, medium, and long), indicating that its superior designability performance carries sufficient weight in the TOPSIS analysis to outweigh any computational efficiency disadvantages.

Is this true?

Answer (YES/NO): NO